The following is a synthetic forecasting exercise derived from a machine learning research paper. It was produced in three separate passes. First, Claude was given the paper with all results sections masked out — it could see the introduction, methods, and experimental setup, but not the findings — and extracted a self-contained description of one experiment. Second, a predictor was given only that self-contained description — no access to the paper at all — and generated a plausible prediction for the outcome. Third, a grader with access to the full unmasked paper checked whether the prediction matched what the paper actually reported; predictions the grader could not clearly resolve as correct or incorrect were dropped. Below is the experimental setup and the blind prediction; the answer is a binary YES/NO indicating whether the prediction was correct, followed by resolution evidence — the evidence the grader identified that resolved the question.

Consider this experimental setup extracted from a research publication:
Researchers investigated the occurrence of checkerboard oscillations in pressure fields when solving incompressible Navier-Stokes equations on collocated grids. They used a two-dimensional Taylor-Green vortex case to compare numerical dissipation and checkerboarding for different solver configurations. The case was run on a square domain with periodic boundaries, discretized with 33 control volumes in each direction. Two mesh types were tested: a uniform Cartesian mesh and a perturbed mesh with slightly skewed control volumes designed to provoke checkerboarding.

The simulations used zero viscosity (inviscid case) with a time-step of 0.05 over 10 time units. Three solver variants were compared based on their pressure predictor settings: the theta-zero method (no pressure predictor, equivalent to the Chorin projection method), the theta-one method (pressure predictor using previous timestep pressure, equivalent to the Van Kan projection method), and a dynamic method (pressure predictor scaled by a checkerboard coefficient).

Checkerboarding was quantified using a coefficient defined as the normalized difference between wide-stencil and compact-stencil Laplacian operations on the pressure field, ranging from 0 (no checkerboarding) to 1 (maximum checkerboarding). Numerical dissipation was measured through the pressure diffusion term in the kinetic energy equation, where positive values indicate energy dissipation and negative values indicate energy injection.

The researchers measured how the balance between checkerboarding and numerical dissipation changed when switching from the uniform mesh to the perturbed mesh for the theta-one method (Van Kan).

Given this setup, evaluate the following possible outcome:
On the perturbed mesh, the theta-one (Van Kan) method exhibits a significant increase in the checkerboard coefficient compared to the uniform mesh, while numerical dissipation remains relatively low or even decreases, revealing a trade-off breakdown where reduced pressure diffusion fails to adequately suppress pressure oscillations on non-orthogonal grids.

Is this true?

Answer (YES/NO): YES